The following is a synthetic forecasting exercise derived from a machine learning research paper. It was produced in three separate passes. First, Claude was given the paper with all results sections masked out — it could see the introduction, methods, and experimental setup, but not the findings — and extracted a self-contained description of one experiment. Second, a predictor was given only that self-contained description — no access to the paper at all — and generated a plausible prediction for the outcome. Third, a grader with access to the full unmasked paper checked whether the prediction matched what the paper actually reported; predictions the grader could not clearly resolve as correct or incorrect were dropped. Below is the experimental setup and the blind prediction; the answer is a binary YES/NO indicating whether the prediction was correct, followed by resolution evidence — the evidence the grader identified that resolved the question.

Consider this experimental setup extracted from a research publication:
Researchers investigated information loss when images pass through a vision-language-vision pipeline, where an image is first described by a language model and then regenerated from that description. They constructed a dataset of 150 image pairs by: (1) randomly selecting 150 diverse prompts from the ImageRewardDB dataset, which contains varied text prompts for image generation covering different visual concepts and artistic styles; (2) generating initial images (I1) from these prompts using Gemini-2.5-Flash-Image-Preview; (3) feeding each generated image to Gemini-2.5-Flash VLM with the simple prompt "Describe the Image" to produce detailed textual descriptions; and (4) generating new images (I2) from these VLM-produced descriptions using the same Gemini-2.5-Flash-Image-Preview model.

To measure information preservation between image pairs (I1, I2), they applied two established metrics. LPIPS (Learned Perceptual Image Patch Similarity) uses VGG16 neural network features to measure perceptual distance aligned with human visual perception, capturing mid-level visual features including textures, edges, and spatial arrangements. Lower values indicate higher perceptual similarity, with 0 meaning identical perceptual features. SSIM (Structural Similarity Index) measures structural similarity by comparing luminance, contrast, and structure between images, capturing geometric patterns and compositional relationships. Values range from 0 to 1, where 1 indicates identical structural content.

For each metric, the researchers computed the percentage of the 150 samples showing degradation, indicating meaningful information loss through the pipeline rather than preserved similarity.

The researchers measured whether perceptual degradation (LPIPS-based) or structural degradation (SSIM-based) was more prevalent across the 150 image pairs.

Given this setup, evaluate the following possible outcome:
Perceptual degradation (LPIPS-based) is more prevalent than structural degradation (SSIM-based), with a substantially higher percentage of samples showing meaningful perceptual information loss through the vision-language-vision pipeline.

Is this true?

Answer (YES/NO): YES